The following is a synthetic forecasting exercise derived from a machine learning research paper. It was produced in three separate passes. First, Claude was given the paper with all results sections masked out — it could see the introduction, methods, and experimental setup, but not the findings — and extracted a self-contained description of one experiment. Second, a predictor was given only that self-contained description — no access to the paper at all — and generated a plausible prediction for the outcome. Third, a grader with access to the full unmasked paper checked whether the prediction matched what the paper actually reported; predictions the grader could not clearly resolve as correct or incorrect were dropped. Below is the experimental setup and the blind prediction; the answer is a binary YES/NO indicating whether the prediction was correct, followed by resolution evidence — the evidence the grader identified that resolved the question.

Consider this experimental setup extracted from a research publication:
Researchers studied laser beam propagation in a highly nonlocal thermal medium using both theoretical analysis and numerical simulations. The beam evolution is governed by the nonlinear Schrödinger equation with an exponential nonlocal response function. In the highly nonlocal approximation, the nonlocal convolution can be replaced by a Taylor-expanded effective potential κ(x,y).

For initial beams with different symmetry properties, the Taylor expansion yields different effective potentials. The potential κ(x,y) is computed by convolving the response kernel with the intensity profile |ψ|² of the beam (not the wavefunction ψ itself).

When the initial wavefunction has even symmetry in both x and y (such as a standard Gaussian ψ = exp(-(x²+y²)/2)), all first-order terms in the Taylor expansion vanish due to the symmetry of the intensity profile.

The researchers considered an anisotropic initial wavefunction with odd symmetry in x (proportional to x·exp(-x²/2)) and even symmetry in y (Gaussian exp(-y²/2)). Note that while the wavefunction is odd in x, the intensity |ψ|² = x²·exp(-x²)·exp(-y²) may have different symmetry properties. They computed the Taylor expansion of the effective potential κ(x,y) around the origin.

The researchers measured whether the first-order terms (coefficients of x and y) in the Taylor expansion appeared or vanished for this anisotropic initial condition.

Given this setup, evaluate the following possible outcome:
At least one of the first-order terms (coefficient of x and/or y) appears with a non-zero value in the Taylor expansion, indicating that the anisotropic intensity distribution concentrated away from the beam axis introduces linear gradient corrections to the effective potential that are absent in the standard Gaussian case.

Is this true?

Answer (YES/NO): NO